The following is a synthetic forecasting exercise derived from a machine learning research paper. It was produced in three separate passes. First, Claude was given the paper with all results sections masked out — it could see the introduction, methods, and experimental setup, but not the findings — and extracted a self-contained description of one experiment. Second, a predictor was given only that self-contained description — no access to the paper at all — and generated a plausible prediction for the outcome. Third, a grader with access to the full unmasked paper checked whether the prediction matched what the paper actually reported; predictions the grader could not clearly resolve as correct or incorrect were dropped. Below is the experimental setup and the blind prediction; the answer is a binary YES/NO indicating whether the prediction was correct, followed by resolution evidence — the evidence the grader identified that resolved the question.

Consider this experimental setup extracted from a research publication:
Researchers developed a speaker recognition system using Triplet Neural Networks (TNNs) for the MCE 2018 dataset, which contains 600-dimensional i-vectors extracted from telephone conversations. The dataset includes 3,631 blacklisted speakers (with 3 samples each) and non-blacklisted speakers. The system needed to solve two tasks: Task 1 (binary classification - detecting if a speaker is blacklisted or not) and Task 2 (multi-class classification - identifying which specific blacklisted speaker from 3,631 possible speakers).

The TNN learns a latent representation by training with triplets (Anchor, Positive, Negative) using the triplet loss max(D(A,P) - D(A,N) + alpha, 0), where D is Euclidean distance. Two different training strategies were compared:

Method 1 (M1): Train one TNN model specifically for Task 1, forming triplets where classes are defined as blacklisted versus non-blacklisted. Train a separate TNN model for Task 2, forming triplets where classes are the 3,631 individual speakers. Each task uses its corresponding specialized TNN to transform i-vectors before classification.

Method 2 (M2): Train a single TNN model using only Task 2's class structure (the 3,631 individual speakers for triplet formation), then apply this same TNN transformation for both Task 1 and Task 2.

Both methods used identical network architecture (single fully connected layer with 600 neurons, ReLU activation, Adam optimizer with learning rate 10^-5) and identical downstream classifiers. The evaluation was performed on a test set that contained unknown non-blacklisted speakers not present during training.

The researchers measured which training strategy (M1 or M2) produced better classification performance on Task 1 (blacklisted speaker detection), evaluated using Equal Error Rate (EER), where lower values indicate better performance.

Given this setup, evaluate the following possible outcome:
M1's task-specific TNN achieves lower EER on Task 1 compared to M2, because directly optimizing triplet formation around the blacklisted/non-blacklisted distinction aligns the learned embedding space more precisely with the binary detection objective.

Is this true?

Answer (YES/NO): NO